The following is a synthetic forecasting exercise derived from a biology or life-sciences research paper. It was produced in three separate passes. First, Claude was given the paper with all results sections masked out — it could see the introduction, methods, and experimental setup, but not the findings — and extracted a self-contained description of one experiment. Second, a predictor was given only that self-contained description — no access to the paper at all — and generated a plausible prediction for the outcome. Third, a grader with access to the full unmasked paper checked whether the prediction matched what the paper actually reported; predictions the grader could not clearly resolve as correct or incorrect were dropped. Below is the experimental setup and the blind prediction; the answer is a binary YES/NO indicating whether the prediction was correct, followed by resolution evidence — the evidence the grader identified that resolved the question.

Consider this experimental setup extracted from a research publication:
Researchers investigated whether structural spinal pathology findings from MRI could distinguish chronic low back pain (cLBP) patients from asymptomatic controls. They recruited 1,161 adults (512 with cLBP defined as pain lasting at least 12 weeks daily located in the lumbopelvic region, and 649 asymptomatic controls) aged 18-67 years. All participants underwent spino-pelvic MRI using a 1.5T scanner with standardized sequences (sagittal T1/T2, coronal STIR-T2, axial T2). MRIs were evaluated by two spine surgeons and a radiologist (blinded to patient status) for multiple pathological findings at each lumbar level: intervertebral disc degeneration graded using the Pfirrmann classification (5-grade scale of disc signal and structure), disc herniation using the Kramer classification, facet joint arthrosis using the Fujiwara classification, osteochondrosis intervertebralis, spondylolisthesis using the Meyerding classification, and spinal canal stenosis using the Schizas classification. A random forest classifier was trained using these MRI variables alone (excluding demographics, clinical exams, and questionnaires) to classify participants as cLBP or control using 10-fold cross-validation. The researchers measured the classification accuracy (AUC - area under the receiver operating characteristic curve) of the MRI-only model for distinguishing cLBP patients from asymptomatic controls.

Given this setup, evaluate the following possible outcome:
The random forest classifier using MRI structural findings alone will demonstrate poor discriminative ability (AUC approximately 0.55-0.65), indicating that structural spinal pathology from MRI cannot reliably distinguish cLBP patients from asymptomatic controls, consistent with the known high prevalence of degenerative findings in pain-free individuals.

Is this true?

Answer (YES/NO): YES